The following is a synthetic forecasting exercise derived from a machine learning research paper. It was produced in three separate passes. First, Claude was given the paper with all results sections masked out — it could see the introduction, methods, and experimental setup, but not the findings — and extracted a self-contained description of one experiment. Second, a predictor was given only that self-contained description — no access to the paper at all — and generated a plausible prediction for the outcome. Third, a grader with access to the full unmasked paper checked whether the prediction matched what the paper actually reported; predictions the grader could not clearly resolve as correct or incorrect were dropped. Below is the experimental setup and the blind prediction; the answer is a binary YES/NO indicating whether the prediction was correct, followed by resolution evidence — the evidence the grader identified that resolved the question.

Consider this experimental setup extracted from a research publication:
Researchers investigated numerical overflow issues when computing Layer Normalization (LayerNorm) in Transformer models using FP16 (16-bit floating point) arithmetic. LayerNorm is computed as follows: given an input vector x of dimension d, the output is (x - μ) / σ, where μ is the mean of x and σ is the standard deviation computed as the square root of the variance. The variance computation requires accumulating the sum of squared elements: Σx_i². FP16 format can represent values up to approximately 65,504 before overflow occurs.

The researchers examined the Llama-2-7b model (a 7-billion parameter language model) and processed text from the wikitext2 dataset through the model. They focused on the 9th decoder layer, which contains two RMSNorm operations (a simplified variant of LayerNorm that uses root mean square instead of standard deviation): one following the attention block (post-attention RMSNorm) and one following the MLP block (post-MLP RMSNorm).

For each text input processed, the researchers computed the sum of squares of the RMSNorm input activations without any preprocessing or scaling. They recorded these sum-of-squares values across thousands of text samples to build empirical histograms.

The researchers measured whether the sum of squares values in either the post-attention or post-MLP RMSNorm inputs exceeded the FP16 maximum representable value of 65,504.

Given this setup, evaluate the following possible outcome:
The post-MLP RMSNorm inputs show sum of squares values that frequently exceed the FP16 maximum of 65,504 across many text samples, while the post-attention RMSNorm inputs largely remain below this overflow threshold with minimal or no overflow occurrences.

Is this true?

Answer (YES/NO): NO